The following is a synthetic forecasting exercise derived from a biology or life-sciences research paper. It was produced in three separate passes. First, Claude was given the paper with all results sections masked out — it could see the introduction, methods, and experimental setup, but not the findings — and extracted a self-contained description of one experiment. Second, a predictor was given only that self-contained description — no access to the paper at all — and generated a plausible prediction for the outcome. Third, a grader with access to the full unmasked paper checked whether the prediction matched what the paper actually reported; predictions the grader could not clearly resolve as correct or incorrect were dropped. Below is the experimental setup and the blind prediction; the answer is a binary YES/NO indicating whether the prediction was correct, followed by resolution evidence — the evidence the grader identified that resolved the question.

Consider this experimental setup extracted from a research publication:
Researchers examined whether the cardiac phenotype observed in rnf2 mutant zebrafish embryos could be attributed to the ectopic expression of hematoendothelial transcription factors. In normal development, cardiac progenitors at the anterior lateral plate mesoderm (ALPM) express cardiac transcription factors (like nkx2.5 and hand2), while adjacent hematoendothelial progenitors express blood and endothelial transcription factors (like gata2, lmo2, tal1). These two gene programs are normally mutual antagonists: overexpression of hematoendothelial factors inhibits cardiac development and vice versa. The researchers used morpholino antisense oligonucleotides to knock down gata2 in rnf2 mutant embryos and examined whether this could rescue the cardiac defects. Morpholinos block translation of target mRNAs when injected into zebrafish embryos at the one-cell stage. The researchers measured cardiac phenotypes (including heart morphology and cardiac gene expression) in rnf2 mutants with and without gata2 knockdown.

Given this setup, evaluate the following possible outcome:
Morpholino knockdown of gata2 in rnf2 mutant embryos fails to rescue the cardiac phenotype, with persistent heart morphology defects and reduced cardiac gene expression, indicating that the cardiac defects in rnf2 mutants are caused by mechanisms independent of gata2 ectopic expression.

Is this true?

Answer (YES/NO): NO